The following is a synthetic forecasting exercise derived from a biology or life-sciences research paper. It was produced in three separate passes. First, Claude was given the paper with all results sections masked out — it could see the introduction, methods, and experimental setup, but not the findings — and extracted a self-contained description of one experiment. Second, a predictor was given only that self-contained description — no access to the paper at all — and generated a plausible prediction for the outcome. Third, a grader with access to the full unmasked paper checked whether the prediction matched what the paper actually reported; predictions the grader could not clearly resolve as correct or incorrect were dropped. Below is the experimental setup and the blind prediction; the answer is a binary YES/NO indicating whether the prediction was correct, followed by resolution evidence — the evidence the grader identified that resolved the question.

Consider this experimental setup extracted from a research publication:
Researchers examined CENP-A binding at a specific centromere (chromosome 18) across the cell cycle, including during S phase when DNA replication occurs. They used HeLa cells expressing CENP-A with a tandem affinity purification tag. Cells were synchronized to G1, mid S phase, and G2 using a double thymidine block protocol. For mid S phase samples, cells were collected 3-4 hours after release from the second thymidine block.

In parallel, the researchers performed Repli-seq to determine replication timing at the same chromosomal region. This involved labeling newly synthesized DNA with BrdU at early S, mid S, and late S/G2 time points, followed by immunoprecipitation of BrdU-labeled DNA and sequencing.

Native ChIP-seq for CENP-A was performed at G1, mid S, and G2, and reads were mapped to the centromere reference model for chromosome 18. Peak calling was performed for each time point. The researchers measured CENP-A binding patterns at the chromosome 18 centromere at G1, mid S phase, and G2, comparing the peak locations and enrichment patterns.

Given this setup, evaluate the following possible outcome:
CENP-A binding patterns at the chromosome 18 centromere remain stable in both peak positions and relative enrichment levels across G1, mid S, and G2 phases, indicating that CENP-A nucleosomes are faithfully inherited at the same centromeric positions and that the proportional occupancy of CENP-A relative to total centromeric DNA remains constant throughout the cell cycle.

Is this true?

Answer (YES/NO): YES